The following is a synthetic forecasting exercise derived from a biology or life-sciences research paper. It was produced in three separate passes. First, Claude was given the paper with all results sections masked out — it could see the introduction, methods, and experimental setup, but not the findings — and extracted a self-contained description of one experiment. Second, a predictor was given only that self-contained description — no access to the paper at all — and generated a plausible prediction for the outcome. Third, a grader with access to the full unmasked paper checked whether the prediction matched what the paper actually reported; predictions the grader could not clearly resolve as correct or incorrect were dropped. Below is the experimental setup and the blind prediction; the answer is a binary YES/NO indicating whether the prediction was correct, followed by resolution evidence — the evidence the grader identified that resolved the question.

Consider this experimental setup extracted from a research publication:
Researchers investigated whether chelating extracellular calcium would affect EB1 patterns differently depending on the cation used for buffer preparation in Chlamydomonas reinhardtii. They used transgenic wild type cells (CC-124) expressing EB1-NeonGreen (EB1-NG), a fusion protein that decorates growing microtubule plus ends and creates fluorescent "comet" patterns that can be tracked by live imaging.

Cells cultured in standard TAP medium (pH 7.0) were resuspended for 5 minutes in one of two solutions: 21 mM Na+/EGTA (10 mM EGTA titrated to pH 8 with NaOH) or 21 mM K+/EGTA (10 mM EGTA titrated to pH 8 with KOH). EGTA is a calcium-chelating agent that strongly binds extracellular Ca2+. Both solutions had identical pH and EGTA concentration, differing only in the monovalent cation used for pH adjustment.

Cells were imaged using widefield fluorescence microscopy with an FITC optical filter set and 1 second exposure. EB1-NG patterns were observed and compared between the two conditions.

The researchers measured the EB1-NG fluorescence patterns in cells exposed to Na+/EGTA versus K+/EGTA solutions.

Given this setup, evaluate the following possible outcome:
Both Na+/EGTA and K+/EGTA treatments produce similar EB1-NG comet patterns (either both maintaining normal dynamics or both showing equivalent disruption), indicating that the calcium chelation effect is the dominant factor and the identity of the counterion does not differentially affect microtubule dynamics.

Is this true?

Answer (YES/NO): NO